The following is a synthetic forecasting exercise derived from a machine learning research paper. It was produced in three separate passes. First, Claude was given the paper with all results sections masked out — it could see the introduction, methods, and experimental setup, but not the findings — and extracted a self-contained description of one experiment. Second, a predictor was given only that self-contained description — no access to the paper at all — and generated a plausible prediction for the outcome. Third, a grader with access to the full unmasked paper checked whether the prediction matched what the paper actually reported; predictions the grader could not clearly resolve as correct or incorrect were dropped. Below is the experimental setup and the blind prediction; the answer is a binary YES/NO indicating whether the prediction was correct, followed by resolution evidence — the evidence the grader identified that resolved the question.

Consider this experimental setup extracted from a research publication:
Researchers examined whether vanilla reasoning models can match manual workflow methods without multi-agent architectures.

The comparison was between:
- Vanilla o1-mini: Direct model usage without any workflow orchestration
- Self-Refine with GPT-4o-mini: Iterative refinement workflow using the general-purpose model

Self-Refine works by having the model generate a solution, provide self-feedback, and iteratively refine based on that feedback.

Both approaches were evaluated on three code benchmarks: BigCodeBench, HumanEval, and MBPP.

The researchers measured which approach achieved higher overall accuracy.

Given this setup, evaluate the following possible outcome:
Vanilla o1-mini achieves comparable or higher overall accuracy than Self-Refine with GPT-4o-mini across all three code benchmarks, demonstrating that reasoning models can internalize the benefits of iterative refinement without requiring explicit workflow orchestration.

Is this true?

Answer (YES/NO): YES